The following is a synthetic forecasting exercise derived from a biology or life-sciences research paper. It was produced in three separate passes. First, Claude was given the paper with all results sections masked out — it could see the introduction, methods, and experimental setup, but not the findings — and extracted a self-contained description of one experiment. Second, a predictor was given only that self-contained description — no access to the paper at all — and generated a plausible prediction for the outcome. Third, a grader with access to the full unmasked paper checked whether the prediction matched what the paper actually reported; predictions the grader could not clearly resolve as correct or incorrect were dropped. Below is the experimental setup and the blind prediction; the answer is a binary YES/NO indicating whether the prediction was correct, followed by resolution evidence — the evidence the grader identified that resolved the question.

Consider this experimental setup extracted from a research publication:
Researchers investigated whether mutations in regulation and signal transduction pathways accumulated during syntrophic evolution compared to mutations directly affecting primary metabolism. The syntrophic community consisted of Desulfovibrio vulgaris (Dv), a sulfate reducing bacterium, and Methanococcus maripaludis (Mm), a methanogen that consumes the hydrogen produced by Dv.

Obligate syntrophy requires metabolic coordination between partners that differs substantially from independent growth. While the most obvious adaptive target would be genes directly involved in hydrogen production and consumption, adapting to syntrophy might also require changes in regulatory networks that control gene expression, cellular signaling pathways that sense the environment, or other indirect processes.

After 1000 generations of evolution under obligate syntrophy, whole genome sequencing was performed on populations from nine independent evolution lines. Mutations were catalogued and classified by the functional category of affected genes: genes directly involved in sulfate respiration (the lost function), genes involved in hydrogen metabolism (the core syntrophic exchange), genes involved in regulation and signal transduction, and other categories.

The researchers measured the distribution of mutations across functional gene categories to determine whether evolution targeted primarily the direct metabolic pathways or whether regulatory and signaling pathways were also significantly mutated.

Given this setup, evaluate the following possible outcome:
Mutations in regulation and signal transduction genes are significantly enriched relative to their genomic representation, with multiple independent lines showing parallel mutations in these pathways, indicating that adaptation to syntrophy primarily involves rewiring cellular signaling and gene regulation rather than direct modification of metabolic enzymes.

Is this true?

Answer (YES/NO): NO